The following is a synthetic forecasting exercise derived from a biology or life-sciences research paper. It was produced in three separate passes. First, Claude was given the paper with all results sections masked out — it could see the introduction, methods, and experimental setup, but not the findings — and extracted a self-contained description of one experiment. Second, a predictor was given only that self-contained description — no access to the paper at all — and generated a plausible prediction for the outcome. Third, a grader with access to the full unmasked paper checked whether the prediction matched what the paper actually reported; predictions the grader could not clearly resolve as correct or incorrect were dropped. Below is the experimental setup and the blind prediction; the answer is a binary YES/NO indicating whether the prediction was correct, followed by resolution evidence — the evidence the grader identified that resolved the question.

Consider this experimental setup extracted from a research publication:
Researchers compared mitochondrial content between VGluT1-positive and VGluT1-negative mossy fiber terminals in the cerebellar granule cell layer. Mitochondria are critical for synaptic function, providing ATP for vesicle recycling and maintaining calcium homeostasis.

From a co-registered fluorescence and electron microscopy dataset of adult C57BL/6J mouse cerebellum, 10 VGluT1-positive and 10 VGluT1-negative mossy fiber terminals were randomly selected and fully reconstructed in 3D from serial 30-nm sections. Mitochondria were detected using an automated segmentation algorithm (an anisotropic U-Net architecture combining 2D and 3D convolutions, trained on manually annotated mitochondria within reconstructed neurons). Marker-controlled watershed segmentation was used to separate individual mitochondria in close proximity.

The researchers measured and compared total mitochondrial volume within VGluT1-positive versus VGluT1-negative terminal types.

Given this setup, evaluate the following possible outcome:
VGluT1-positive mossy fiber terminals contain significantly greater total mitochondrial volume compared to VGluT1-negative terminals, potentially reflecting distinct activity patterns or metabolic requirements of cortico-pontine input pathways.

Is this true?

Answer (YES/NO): NO